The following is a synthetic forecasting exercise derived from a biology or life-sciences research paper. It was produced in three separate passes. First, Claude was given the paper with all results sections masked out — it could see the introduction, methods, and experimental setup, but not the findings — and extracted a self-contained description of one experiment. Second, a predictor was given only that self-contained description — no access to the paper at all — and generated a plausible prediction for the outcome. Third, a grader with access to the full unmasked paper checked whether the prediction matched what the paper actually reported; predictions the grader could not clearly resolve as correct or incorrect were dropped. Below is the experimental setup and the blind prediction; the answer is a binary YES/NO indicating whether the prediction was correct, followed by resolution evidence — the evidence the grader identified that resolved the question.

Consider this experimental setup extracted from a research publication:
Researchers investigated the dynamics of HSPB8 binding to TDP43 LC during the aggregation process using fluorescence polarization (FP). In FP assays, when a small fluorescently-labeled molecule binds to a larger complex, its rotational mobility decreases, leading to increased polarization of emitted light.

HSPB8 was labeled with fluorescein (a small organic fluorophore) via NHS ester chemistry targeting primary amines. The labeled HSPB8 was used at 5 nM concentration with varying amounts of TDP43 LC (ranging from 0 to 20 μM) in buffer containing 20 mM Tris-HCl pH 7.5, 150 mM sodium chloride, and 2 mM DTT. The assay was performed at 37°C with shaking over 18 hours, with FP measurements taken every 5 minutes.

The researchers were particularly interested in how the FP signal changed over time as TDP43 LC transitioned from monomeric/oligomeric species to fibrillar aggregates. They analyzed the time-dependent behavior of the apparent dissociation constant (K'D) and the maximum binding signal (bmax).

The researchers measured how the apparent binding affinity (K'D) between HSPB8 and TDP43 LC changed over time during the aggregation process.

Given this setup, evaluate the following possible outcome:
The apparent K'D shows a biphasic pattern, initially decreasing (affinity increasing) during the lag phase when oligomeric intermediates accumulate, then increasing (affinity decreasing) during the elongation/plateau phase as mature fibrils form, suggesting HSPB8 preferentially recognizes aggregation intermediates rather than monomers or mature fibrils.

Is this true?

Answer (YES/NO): NO